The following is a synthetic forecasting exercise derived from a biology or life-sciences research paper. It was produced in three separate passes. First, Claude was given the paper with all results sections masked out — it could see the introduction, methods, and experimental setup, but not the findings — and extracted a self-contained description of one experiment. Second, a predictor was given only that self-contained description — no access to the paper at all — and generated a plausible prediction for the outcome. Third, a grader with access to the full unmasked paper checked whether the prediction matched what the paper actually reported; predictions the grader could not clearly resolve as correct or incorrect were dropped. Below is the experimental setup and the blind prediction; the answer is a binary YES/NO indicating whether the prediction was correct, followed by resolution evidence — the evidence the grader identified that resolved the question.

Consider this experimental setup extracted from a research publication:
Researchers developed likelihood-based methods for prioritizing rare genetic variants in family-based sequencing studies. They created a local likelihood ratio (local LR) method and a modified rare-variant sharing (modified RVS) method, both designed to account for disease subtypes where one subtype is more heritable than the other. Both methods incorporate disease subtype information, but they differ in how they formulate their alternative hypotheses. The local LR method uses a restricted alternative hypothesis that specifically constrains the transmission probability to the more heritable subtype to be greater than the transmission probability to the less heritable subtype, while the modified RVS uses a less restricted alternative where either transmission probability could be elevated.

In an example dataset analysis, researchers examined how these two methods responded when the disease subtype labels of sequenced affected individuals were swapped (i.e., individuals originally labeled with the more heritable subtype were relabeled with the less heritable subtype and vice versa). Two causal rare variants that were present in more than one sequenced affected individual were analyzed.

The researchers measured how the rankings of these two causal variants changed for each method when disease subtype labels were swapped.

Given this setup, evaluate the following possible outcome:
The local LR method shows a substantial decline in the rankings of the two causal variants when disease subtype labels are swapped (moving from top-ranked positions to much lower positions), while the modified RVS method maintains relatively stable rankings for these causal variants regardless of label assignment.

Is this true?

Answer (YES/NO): YES